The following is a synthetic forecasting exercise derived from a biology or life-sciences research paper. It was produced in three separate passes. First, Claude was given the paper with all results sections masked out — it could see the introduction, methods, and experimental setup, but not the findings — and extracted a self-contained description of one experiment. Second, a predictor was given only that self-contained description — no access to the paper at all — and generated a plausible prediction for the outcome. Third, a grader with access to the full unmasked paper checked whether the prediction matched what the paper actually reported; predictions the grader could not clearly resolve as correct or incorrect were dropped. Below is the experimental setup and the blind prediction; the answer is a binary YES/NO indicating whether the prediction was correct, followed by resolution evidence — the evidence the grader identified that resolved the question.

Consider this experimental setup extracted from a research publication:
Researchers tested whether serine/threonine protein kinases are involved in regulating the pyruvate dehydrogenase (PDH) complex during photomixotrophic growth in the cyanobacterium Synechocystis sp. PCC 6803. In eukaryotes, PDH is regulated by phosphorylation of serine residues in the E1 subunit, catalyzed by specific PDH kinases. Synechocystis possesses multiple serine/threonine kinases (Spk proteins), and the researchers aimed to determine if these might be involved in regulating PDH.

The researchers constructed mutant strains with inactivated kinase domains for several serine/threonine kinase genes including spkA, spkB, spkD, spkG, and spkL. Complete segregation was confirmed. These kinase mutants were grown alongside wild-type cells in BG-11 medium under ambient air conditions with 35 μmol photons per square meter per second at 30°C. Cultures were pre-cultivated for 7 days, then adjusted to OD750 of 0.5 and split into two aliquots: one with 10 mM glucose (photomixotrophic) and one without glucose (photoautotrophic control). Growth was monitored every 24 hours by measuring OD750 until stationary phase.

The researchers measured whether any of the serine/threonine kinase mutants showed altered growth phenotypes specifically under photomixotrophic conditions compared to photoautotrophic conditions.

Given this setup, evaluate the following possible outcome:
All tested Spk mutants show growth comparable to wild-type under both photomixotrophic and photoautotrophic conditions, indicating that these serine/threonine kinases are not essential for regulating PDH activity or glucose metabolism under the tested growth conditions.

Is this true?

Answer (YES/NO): NO